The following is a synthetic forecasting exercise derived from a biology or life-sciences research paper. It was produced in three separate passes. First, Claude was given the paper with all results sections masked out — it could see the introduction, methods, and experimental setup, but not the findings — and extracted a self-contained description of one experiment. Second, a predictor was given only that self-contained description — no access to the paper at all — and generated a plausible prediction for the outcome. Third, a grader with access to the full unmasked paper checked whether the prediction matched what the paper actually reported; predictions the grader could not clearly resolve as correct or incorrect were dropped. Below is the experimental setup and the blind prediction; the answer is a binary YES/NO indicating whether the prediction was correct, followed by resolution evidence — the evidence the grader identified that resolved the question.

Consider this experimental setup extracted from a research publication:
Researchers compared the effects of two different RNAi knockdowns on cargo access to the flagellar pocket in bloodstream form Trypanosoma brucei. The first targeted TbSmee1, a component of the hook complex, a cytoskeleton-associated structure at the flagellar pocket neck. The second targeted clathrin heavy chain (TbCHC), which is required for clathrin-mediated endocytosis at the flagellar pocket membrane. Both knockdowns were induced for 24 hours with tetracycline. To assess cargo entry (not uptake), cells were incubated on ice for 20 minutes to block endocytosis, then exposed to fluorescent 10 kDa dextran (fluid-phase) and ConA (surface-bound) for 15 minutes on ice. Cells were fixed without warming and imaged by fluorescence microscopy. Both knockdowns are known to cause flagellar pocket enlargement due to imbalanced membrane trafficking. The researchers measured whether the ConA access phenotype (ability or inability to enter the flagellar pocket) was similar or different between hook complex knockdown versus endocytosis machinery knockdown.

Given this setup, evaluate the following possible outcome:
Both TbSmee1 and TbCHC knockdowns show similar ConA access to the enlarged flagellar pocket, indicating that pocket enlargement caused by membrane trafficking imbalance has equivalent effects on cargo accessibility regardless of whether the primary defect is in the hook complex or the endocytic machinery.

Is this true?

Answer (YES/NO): NO